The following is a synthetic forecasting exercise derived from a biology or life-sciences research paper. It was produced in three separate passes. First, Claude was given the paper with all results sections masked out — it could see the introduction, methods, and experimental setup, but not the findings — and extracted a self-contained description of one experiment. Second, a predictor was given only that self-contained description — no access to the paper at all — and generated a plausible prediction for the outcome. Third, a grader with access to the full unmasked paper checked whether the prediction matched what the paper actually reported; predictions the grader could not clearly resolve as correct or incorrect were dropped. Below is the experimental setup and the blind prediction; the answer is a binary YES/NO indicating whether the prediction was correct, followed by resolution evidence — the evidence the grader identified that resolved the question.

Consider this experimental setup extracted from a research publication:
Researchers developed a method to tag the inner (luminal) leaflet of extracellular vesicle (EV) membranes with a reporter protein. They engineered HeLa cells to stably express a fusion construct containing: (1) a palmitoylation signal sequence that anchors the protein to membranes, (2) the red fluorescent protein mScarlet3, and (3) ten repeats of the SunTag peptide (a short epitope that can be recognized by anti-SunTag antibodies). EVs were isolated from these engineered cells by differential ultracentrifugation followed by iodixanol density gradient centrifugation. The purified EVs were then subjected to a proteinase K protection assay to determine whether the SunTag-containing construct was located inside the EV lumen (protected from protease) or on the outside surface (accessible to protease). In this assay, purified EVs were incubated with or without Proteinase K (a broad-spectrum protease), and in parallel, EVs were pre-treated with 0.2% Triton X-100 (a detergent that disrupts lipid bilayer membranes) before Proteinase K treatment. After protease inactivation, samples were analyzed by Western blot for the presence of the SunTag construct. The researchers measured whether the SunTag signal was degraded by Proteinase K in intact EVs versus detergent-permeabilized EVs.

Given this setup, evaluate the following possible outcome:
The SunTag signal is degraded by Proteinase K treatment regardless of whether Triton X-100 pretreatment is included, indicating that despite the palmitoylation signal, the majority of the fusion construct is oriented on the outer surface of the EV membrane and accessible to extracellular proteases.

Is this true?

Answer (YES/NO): NO